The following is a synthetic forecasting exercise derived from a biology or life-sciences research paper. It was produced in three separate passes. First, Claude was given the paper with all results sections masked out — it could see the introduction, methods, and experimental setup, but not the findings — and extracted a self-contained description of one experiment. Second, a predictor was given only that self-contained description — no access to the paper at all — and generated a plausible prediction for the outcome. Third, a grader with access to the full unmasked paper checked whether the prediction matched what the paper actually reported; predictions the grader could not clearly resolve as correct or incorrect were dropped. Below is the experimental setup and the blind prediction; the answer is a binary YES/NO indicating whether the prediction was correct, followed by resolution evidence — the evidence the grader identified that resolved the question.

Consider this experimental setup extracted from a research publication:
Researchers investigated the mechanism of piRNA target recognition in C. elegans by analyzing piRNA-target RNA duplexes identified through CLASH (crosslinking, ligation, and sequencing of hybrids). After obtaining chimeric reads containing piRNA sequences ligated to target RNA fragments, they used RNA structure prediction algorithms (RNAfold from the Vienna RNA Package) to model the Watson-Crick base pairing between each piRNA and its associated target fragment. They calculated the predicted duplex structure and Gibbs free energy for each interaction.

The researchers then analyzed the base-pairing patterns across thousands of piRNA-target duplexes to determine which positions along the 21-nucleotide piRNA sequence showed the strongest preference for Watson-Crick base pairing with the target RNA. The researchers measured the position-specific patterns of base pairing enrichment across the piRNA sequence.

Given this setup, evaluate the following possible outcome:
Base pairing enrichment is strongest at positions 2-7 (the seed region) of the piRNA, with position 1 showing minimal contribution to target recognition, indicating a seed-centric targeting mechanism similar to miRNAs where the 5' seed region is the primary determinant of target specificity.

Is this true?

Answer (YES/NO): NO